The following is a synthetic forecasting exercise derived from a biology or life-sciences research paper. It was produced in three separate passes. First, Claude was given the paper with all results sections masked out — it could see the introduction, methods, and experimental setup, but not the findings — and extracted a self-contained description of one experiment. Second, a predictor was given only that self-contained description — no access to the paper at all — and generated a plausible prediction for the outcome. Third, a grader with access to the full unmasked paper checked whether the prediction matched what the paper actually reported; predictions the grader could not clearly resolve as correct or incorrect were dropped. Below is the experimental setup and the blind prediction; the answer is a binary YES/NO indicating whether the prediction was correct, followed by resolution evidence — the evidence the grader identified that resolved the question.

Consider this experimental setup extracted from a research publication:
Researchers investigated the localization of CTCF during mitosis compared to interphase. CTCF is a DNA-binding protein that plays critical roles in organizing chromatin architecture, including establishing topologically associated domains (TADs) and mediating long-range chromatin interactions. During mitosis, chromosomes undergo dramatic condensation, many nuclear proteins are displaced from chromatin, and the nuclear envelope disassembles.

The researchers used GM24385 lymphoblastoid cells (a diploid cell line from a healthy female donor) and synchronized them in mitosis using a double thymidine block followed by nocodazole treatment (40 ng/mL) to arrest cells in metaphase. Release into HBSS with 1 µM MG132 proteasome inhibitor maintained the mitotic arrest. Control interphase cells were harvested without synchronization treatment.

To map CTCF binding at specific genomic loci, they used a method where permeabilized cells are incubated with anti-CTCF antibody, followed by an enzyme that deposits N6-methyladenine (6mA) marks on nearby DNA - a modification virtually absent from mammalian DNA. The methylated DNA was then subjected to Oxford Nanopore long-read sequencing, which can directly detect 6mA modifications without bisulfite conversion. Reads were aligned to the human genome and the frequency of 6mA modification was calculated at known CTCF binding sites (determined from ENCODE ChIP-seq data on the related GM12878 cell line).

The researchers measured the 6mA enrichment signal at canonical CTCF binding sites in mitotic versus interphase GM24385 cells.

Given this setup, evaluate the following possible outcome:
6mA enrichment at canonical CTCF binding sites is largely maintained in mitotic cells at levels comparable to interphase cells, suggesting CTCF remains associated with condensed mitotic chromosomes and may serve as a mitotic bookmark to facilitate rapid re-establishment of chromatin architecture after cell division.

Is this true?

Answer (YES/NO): NO